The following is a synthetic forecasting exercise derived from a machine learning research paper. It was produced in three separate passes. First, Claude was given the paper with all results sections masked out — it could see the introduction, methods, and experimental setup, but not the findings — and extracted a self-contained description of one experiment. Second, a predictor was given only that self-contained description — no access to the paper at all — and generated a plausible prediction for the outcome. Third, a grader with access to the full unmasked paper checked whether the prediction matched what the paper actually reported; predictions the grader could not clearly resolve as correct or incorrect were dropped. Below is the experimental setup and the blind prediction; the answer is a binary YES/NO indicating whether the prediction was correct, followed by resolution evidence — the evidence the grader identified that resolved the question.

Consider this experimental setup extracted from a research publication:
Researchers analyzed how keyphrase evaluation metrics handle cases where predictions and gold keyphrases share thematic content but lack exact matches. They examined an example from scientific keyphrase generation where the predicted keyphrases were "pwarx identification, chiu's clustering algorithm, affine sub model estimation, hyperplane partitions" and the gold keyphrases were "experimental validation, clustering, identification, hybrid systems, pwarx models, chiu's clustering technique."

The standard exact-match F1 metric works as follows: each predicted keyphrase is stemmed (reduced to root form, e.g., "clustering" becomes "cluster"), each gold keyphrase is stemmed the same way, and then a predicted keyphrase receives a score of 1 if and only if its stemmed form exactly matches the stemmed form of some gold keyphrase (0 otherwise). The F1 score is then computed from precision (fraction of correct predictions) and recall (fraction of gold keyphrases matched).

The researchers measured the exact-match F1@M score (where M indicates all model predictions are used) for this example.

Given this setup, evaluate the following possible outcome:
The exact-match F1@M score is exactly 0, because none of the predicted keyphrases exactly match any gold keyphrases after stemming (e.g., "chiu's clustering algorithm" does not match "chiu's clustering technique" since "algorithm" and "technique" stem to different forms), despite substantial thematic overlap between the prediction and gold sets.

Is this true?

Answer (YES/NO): YES